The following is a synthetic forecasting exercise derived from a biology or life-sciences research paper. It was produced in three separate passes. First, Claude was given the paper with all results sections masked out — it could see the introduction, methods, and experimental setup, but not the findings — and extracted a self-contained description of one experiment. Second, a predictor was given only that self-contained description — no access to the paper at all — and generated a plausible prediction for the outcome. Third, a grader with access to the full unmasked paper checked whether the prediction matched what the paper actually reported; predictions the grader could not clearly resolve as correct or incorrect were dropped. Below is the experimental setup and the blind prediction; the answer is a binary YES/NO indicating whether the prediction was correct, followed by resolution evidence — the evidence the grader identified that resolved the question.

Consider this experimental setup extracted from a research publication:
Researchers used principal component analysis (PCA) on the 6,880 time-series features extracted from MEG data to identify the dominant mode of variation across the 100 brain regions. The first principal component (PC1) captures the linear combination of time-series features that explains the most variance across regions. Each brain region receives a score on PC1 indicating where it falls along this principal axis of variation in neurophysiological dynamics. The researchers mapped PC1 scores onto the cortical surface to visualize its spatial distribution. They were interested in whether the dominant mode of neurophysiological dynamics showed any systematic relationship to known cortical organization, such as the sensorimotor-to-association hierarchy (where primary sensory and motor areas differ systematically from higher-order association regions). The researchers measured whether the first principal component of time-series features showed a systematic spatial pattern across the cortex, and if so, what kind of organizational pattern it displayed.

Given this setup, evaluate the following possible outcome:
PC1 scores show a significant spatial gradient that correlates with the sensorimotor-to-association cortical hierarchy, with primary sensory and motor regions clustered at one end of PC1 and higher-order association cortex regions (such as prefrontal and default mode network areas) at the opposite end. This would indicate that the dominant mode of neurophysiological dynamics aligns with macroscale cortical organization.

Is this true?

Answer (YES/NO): YES